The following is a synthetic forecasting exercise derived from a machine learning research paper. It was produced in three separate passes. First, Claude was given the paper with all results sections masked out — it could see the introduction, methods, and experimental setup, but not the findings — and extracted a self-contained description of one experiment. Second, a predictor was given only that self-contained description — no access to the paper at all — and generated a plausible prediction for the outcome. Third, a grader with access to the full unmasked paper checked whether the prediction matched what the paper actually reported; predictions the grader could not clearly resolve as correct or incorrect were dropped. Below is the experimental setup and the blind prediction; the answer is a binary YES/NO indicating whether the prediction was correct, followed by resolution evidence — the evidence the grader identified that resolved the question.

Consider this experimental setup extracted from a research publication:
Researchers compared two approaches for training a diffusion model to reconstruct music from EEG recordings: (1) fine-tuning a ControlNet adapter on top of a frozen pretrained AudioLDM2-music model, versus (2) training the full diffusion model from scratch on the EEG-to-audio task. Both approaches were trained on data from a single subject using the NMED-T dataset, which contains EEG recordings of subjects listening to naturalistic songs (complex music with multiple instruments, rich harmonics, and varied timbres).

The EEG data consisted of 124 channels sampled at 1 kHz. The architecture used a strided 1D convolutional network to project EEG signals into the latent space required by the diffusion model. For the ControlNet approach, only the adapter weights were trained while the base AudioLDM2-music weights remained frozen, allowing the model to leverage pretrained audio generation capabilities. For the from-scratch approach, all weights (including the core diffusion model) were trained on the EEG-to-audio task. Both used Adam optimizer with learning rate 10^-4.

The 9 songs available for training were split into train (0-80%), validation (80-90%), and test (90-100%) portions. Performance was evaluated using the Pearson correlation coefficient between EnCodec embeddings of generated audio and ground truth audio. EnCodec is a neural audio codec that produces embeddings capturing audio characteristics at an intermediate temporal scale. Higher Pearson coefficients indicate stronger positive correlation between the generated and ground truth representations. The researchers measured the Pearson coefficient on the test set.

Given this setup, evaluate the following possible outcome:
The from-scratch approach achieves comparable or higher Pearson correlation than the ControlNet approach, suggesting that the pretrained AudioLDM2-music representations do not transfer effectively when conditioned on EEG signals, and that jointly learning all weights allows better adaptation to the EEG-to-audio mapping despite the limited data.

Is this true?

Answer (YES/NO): NO